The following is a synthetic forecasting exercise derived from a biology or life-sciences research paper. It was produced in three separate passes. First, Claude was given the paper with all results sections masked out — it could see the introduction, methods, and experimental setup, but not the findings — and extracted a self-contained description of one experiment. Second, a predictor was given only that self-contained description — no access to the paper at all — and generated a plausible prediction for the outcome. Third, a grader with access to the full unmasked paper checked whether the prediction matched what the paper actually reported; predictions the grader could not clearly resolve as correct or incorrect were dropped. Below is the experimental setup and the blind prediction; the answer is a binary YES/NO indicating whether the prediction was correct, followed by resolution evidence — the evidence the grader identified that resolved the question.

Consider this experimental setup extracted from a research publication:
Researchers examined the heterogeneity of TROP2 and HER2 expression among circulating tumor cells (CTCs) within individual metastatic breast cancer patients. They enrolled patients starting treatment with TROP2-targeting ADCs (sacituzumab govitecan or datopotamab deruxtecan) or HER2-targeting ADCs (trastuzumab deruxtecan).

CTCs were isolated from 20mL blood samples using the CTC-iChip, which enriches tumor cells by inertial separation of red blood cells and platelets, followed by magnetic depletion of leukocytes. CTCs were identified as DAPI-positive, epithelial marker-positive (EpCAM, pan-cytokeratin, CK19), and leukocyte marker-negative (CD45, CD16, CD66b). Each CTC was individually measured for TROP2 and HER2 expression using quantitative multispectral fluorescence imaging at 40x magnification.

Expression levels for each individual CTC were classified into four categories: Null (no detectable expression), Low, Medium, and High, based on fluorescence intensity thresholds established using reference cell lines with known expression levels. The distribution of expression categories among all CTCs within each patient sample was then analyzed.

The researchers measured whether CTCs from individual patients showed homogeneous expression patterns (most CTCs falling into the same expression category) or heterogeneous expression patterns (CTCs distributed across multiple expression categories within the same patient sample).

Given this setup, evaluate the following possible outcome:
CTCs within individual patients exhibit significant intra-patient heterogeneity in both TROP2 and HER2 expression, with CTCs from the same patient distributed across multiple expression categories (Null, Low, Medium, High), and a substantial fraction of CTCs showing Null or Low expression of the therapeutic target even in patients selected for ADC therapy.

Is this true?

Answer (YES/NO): YES